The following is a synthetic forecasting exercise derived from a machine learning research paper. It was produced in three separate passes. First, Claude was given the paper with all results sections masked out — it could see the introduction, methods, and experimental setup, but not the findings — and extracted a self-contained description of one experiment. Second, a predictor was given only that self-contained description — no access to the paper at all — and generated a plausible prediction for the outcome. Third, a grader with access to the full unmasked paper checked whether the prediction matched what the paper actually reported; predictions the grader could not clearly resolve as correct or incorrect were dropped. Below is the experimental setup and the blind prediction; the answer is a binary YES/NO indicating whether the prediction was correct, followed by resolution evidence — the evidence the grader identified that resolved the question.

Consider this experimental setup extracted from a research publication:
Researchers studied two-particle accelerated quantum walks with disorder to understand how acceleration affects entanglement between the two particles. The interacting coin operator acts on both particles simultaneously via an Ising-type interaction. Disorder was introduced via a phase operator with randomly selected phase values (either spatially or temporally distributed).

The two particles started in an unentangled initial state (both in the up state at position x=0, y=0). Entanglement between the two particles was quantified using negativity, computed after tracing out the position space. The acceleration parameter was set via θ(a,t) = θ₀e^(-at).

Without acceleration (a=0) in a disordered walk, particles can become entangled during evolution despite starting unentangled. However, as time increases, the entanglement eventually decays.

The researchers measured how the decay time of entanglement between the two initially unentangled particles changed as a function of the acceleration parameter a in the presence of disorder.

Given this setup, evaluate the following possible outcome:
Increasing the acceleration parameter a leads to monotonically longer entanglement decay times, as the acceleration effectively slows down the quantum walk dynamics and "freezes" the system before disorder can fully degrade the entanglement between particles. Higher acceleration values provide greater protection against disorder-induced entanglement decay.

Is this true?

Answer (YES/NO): NO